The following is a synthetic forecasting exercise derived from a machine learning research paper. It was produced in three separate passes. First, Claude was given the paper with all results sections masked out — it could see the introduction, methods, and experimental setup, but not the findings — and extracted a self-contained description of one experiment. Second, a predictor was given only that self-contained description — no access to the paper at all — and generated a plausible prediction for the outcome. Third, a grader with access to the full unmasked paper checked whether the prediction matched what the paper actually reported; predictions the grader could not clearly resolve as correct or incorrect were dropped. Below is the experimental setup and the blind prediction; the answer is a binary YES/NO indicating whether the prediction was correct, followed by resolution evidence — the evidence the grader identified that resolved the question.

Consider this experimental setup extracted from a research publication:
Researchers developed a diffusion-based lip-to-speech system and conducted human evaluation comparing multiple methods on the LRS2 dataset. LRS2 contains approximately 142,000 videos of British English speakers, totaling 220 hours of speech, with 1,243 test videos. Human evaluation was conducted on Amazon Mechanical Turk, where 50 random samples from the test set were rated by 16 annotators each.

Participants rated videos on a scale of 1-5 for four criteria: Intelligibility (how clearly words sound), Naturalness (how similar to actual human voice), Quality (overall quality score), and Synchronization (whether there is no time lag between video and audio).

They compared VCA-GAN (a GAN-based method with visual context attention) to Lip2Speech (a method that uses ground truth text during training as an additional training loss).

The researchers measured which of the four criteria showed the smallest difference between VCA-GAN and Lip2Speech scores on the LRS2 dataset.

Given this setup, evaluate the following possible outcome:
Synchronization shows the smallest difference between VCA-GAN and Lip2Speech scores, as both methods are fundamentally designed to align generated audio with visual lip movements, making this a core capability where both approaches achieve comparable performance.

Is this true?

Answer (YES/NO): NO